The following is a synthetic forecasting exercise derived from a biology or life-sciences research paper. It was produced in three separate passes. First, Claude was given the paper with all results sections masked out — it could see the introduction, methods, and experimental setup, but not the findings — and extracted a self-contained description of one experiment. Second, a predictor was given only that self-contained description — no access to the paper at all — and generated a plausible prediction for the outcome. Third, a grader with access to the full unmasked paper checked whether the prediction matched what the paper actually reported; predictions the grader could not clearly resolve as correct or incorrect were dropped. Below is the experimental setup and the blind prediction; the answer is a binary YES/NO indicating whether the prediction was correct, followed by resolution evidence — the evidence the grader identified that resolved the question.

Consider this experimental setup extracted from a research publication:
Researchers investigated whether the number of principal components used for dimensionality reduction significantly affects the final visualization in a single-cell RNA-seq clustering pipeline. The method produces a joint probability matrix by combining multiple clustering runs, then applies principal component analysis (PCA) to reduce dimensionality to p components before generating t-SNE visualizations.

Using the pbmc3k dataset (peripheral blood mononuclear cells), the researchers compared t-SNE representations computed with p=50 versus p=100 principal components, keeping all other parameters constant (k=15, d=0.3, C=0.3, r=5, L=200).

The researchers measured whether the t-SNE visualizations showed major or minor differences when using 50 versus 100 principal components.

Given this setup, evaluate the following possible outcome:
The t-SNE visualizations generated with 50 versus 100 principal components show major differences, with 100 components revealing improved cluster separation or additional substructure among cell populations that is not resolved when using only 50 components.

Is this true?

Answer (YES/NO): NO